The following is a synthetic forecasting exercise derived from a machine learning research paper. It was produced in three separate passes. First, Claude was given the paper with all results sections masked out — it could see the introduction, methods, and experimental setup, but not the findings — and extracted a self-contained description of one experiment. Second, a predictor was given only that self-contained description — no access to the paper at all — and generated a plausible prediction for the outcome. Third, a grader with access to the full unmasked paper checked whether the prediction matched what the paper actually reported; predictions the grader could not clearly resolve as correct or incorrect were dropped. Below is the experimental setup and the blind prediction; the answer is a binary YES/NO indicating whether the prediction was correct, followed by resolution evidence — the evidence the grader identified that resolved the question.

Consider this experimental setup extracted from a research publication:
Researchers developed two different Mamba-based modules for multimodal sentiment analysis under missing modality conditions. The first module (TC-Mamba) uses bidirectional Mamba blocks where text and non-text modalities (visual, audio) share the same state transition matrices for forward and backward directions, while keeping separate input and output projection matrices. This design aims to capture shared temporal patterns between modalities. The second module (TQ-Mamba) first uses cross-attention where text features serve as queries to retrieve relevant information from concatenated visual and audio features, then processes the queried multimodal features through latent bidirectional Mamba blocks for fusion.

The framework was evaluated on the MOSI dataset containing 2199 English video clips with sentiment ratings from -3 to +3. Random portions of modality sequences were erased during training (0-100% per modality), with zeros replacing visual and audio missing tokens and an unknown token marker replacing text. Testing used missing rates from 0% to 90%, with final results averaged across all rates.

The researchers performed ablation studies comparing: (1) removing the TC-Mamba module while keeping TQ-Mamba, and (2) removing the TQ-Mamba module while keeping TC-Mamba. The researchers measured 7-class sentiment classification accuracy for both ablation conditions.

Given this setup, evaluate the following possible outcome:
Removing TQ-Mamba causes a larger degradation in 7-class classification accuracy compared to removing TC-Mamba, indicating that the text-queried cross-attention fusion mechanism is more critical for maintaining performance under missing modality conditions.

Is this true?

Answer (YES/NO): NO